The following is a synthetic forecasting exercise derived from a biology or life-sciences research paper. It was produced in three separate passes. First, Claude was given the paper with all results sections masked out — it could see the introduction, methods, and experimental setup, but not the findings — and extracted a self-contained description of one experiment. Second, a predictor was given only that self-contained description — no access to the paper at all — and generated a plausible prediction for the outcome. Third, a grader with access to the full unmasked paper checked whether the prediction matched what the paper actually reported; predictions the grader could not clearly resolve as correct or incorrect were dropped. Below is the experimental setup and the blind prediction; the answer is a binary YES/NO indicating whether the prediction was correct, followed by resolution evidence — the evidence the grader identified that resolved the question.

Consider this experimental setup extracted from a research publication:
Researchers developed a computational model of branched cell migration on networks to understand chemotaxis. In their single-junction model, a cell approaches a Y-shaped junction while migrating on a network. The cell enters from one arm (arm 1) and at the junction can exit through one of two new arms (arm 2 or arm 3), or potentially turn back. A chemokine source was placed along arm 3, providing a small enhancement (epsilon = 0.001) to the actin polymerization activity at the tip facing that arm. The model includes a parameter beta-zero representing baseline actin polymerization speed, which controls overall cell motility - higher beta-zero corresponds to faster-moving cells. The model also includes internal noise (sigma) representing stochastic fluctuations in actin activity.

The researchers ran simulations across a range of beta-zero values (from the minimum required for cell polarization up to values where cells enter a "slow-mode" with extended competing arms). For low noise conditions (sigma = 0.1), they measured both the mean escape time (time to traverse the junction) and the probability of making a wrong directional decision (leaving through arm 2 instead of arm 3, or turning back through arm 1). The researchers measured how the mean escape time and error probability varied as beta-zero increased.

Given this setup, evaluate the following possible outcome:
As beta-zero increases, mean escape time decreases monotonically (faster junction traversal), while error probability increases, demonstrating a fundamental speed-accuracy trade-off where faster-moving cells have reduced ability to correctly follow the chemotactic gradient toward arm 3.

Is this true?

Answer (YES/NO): NO